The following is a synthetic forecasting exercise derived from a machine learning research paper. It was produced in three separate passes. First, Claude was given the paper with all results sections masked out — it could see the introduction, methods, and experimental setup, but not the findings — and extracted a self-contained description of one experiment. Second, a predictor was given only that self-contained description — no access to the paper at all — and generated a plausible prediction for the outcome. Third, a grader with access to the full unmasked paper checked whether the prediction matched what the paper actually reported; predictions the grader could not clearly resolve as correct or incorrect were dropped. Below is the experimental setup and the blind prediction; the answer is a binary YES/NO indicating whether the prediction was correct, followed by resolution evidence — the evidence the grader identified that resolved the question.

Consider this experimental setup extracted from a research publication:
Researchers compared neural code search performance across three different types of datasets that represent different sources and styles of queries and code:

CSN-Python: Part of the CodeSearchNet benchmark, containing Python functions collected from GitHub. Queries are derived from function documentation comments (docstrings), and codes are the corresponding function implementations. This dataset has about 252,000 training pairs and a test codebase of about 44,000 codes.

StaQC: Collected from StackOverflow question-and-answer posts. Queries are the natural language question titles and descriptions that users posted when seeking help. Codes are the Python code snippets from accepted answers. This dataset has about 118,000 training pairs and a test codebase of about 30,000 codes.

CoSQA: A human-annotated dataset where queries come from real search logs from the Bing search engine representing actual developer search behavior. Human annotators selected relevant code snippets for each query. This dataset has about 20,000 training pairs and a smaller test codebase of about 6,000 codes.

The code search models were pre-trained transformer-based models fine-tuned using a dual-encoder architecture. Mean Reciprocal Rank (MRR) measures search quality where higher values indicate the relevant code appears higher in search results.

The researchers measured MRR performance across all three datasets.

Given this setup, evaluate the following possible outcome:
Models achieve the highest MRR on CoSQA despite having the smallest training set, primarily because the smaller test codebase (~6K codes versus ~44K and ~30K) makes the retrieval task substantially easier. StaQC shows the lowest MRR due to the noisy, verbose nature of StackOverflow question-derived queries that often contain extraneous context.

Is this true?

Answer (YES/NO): NO